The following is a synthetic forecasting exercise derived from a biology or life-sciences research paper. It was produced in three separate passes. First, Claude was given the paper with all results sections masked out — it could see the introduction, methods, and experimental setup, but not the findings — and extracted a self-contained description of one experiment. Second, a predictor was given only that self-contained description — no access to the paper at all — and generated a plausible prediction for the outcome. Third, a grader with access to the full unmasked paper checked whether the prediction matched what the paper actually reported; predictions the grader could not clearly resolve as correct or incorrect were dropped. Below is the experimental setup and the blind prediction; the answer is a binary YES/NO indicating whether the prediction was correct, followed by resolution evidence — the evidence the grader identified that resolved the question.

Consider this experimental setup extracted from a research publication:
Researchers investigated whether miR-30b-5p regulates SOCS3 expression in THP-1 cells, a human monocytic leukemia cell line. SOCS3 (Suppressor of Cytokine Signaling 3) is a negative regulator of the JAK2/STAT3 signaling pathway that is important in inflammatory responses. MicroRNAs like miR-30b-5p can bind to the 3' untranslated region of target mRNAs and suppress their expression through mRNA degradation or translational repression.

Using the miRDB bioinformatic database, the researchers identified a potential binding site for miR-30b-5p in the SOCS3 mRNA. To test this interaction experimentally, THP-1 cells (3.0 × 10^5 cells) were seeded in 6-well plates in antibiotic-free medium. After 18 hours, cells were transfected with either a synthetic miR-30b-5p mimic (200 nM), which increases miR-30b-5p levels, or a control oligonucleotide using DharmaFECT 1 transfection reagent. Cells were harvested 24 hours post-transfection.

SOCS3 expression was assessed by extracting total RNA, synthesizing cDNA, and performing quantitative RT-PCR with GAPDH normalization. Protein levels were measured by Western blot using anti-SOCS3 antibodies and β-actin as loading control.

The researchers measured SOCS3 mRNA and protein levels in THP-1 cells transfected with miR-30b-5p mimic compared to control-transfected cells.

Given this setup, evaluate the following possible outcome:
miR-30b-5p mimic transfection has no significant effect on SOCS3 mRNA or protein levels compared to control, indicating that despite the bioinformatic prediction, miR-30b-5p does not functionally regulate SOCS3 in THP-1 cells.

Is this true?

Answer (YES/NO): NO